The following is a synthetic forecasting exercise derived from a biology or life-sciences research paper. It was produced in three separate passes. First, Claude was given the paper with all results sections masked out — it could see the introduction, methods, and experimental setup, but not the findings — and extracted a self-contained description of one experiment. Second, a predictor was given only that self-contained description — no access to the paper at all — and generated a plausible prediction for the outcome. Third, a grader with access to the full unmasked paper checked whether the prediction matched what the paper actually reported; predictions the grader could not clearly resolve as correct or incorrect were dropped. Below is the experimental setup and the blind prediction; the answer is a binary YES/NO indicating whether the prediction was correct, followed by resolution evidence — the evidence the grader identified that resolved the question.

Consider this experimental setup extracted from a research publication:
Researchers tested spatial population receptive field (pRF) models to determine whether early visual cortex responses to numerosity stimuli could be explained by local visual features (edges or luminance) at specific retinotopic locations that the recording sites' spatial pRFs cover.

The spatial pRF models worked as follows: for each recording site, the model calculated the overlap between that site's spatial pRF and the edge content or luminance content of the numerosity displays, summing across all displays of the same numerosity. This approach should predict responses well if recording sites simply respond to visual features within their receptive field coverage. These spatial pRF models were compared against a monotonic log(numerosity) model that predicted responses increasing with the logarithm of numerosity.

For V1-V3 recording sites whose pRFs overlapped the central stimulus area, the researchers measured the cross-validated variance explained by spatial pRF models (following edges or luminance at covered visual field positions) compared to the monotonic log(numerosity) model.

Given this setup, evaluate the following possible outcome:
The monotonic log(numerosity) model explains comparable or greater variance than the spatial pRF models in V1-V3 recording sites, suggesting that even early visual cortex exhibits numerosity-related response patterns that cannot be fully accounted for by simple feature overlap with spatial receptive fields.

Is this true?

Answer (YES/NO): YES